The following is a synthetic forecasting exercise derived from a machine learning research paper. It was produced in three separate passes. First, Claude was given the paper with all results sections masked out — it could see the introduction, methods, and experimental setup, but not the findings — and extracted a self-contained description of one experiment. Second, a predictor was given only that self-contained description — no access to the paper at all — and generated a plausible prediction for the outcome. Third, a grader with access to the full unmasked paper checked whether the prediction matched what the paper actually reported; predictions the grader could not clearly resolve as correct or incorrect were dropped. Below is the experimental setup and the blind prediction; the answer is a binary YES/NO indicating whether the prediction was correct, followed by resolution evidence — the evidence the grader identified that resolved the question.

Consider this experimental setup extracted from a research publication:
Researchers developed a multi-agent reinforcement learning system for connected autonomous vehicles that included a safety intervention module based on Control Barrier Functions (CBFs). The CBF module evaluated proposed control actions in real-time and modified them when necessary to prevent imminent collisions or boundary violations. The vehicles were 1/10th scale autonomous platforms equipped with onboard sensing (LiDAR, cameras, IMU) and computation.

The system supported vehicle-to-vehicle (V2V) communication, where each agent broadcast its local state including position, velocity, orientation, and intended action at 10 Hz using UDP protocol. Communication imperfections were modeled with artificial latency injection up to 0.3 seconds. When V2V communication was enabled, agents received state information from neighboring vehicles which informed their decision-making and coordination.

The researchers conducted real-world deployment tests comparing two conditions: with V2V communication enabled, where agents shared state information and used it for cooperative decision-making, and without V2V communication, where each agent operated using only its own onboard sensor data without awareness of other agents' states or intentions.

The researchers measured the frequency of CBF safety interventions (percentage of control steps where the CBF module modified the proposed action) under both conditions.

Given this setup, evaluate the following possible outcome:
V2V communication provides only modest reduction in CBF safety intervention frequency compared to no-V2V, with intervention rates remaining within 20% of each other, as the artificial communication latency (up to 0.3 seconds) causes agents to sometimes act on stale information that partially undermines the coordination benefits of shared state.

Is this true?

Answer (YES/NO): NO